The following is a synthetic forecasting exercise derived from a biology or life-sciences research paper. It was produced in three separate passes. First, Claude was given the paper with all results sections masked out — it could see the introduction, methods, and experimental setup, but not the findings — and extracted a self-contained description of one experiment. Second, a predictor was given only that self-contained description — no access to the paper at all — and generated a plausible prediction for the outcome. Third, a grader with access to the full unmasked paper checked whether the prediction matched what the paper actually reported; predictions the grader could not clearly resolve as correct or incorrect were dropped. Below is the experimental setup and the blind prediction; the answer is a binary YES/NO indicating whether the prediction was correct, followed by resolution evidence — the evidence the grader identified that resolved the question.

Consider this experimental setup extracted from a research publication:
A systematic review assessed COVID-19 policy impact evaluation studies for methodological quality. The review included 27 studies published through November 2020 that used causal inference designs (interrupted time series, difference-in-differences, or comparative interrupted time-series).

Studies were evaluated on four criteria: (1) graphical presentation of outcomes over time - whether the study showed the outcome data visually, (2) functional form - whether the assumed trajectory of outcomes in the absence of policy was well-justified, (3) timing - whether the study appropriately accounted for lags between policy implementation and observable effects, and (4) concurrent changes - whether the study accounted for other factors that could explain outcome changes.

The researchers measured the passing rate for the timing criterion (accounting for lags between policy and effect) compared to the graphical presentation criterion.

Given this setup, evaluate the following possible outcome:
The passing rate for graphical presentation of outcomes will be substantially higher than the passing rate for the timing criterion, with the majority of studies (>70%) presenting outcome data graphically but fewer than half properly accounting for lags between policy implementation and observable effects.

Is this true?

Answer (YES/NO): NO